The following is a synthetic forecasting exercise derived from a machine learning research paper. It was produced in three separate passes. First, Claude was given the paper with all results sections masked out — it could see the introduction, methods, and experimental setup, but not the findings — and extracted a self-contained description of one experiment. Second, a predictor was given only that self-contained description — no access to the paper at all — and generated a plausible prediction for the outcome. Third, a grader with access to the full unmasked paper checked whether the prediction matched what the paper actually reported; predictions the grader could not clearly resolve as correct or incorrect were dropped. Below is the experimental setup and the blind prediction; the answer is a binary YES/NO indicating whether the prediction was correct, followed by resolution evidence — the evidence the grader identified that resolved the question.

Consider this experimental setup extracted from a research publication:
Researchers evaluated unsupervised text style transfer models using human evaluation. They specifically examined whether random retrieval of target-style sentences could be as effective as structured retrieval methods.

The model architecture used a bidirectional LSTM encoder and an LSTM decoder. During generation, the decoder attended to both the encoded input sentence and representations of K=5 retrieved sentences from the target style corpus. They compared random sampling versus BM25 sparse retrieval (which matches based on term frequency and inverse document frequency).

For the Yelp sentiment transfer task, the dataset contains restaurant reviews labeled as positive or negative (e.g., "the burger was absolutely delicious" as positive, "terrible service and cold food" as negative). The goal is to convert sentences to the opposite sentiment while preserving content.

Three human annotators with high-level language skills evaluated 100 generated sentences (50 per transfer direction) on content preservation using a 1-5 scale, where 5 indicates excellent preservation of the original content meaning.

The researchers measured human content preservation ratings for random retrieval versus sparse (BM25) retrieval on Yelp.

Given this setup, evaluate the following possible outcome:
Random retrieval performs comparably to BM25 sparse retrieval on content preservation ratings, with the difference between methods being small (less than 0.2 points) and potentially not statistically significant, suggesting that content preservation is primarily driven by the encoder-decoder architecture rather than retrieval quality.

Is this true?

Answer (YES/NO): YES